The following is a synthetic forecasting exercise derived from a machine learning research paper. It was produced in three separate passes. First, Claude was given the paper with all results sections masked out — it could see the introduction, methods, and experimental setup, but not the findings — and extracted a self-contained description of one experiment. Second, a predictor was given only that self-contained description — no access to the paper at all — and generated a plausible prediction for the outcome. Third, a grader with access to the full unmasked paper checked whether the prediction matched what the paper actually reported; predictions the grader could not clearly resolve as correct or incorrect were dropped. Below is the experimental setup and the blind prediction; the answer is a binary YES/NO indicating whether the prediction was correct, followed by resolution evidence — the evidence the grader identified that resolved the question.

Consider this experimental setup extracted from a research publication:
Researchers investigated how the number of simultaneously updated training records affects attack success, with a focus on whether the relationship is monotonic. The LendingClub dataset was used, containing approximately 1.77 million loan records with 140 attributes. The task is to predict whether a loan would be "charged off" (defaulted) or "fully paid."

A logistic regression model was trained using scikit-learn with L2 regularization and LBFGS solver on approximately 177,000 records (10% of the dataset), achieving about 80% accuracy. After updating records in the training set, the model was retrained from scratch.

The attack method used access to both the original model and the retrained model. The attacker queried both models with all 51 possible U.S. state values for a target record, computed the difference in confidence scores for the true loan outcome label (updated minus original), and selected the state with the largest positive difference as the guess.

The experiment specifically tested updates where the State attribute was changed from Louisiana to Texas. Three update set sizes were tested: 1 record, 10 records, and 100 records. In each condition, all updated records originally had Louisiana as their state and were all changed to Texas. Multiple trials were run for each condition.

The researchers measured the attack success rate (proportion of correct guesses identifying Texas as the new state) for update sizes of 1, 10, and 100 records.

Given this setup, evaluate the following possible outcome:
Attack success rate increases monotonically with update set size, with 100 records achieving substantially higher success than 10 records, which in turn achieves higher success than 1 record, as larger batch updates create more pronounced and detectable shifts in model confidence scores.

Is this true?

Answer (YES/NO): NO